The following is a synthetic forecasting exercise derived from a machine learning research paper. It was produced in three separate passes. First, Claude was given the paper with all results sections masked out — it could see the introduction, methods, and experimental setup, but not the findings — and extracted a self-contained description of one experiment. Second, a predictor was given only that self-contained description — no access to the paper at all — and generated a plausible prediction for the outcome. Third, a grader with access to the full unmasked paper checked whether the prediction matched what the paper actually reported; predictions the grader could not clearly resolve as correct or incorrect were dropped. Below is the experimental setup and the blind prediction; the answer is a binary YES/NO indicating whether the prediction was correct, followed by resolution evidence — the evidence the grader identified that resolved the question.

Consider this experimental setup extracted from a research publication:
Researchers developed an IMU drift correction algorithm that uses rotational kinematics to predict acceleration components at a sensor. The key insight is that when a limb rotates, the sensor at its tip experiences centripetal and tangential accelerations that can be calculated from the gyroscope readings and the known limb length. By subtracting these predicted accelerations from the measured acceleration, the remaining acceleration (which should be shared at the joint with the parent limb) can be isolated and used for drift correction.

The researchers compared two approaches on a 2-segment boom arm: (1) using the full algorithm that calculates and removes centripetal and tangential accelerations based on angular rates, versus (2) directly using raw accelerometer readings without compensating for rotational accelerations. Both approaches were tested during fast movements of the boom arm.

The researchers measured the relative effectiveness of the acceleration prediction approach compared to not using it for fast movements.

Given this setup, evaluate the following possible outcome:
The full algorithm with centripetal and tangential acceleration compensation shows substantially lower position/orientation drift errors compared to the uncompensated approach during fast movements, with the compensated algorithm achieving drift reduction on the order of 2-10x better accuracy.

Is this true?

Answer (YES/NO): YES